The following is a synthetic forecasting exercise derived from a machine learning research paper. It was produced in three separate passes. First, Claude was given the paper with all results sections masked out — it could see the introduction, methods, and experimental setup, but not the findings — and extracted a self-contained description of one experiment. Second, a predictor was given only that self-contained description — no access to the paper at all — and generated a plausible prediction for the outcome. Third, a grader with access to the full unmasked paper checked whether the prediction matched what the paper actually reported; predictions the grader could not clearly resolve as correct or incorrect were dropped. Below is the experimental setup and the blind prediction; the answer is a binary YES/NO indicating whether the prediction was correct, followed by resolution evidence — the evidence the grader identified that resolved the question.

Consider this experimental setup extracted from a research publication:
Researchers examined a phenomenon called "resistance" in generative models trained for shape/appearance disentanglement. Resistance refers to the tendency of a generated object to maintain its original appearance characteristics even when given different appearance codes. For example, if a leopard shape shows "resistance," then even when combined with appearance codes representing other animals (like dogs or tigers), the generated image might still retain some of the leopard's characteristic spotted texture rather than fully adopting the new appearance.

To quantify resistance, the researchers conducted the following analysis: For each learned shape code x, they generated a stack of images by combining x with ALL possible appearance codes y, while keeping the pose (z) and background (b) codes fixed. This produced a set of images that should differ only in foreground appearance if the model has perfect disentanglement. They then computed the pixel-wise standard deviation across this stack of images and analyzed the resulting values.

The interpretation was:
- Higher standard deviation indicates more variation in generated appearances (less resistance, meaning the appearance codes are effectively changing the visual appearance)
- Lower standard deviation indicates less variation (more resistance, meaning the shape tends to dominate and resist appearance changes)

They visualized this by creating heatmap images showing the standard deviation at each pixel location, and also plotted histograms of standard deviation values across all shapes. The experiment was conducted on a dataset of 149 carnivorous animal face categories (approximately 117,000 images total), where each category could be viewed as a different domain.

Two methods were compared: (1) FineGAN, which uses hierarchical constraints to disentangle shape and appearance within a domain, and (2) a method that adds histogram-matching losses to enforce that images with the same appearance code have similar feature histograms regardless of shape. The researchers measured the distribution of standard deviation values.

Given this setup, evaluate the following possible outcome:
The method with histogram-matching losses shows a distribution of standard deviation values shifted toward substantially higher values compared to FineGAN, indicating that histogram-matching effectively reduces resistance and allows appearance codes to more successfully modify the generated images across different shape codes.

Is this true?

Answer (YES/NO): YES